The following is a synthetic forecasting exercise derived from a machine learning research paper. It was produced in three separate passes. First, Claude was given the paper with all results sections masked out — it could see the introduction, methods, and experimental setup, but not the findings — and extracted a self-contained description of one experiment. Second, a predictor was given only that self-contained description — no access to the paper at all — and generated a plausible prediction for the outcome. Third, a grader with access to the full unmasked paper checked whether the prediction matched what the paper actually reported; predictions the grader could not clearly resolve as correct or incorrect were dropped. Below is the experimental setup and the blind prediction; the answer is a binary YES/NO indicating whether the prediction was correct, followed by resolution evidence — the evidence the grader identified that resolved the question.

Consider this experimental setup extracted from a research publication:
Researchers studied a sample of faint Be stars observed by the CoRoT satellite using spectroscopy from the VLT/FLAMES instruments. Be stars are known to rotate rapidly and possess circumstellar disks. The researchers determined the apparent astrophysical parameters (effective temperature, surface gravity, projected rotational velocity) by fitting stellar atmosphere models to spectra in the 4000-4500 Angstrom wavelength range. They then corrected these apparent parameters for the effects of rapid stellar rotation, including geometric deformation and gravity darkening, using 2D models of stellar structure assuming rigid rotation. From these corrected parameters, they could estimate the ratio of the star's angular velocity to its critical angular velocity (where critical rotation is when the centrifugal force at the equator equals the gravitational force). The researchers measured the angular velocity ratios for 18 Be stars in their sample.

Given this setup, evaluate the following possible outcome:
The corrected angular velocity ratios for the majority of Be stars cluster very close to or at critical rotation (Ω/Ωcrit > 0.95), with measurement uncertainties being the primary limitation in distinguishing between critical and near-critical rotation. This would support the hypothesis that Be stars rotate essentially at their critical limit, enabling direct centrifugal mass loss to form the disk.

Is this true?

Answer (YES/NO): NO